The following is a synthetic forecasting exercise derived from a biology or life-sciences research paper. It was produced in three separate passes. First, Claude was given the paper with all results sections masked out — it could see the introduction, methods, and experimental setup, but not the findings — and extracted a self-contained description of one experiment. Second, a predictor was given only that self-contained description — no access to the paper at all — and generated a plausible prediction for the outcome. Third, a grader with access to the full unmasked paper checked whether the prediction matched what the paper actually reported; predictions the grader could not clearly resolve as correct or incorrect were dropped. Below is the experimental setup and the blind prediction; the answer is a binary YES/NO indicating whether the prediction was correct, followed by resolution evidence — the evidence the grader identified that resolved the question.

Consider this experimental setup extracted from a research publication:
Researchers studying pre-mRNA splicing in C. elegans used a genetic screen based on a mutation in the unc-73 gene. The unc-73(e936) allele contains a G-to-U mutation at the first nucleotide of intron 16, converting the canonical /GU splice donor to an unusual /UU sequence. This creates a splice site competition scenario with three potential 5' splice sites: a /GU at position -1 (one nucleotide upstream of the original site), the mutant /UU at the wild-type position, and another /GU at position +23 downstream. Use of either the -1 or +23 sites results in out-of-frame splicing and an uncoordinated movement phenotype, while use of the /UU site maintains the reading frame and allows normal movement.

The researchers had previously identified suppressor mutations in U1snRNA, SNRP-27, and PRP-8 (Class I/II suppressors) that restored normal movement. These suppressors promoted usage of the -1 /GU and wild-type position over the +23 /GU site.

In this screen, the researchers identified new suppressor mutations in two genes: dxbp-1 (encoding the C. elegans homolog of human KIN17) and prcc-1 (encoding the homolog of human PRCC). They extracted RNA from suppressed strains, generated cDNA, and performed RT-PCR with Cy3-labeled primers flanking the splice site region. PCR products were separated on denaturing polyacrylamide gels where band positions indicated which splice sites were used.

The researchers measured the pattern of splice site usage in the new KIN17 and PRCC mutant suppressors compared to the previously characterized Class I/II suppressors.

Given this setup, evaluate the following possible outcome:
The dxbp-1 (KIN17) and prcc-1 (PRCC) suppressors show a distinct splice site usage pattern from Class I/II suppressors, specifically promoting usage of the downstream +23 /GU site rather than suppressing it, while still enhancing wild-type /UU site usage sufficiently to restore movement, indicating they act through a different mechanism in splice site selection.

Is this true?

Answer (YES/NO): NO